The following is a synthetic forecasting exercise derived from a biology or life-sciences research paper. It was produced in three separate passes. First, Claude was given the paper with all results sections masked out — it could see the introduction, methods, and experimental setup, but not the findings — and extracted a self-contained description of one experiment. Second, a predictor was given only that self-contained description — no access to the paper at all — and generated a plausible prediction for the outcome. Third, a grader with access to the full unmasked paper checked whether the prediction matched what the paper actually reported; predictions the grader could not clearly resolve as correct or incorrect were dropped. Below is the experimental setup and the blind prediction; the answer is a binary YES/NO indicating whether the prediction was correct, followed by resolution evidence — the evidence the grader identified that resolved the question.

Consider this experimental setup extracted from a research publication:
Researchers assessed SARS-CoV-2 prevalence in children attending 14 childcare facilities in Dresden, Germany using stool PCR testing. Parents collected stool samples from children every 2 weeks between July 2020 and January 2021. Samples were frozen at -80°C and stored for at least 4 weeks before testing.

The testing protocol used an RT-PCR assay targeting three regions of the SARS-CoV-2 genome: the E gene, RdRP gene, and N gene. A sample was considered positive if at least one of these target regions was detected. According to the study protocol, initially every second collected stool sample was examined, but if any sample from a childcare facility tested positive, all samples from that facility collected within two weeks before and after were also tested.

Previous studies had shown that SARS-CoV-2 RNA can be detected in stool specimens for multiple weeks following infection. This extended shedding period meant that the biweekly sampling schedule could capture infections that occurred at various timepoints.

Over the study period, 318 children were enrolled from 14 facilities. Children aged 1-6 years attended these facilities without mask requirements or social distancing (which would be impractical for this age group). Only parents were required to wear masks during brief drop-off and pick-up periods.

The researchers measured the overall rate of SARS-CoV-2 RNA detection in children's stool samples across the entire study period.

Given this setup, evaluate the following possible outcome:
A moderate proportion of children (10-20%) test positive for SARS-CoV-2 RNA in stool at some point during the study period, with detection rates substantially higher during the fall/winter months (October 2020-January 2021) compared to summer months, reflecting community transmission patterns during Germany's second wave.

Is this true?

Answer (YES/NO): NO